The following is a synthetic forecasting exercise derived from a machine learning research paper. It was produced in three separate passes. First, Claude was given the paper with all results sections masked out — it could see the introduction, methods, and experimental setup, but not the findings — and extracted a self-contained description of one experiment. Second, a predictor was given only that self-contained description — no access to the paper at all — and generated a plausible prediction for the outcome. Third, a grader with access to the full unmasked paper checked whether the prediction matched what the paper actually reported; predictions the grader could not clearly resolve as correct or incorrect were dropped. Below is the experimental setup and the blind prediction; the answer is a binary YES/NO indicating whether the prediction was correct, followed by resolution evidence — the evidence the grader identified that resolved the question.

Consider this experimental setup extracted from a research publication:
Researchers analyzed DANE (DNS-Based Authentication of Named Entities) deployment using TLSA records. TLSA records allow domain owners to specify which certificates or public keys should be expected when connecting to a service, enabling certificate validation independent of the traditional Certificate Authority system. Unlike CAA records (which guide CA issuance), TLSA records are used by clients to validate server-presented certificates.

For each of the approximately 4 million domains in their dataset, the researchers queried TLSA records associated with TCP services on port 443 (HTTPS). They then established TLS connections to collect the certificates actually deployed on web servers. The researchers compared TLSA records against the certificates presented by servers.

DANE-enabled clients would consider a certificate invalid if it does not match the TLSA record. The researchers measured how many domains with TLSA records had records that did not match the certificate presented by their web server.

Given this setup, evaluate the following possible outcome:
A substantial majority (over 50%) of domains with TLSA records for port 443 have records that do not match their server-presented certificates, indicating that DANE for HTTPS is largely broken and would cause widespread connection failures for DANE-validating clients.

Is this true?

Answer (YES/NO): NO